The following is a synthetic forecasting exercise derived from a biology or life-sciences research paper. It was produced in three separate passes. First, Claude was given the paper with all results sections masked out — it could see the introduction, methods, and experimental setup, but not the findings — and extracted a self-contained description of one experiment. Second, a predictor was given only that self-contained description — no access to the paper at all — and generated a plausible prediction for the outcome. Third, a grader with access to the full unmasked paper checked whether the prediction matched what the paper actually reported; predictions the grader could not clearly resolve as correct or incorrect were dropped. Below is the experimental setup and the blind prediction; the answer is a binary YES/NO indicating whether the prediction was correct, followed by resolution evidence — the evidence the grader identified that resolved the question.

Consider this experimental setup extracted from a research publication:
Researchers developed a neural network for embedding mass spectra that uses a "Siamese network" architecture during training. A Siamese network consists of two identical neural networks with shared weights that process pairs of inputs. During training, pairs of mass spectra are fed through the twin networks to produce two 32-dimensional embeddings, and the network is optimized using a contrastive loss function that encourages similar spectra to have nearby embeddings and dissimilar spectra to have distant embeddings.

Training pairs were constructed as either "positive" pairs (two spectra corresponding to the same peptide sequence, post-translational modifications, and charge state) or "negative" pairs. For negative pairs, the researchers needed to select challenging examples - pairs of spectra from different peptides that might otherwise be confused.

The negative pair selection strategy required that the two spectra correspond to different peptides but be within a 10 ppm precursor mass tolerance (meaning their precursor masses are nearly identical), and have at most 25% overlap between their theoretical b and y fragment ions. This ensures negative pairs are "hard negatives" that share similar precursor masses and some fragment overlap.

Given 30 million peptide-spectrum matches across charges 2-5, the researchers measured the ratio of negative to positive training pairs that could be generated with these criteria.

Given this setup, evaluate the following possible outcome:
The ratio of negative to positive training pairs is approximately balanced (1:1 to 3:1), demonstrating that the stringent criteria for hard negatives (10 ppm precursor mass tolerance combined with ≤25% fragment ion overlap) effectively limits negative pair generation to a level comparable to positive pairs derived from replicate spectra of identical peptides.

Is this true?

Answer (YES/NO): NO